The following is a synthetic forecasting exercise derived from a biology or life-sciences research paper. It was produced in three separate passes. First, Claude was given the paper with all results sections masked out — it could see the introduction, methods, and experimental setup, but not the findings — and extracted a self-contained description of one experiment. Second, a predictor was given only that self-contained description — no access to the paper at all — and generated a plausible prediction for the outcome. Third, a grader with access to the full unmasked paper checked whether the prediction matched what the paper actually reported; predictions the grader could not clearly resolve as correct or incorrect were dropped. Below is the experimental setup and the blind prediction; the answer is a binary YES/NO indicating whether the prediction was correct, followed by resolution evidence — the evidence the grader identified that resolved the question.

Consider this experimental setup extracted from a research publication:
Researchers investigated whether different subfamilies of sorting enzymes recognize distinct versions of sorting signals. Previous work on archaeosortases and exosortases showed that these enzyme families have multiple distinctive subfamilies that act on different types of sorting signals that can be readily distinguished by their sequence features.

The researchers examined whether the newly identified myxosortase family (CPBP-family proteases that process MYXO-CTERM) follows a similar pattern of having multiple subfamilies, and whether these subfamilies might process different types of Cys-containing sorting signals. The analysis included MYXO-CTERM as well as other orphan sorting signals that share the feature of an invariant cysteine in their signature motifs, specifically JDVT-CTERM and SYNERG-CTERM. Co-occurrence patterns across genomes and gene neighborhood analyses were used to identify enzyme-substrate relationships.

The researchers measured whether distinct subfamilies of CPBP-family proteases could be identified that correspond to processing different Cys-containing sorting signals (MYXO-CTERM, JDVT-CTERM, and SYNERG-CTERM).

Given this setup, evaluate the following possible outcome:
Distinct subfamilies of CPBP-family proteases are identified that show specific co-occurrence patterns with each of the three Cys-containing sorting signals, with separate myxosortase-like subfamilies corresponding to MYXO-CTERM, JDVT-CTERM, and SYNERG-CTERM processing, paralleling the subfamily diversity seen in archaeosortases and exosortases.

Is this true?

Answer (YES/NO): YES